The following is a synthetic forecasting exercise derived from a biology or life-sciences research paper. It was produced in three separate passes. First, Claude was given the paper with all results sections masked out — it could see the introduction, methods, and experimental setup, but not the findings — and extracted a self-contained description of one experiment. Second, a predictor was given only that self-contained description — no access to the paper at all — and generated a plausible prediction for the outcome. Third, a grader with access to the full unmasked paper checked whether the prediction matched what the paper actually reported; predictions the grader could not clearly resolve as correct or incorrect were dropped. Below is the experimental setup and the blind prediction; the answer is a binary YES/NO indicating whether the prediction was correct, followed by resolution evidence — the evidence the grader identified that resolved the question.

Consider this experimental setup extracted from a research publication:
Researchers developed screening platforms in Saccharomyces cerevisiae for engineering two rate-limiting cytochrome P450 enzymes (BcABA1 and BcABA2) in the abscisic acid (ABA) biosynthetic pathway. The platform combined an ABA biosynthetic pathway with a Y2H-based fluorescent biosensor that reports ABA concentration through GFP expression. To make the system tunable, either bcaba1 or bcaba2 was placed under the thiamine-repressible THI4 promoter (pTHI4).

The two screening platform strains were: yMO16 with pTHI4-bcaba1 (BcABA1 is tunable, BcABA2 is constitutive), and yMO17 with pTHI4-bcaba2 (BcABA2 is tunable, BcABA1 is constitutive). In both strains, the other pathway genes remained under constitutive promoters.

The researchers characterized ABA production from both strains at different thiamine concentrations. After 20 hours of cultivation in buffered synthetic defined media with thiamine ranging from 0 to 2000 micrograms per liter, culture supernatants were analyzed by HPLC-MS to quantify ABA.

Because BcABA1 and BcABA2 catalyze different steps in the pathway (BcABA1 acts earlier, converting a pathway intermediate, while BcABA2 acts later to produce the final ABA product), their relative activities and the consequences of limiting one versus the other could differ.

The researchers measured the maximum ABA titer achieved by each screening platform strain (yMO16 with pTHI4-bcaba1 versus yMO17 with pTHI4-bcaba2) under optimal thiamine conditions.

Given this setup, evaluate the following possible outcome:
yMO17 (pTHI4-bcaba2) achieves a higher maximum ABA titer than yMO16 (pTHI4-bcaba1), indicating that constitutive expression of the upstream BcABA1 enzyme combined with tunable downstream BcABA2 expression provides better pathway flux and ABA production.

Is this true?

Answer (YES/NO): NO